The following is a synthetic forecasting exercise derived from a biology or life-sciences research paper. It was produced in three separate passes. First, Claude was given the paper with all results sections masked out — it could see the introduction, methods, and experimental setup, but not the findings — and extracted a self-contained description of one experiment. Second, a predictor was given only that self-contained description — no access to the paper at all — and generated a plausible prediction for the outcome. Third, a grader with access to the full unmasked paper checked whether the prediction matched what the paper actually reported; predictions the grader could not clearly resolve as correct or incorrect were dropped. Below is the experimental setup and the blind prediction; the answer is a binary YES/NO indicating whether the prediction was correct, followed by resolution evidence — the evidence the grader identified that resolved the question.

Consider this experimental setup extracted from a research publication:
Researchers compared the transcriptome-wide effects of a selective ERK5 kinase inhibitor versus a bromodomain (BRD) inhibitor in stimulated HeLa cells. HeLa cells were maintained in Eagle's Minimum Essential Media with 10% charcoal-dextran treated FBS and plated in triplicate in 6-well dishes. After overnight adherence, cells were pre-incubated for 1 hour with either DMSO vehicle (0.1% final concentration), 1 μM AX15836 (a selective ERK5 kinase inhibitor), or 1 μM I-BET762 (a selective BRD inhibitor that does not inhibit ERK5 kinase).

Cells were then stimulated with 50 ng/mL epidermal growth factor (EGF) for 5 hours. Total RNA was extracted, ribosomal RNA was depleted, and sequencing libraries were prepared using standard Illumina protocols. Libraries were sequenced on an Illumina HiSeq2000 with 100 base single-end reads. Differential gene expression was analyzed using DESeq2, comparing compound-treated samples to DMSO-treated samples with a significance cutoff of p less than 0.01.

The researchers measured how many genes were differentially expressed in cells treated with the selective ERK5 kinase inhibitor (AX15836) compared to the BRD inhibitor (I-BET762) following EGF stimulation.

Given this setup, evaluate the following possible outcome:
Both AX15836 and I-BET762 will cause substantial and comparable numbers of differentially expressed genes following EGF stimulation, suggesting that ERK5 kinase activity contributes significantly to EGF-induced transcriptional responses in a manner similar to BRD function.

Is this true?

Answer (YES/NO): NO